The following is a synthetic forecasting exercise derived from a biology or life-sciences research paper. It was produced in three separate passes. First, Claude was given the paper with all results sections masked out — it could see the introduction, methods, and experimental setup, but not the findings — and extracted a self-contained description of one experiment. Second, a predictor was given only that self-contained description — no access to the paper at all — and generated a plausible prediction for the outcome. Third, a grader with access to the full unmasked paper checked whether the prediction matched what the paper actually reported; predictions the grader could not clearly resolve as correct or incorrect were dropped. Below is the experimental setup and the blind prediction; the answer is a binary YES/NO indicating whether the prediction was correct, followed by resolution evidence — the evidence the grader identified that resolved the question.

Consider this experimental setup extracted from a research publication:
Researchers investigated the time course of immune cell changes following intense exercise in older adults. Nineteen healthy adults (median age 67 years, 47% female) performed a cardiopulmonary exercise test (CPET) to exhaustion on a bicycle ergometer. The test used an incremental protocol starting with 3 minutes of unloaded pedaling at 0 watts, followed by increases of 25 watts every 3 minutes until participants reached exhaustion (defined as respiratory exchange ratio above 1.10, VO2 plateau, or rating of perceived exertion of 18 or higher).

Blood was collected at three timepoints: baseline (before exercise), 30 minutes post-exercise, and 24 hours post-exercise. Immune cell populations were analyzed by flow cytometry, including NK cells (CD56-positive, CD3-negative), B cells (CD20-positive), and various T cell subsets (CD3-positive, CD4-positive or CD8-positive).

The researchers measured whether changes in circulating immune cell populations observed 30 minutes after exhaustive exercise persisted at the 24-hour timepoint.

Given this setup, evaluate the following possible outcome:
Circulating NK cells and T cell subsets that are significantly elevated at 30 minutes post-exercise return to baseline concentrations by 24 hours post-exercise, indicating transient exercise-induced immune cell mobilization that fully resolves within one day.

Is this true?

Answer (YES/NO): NO